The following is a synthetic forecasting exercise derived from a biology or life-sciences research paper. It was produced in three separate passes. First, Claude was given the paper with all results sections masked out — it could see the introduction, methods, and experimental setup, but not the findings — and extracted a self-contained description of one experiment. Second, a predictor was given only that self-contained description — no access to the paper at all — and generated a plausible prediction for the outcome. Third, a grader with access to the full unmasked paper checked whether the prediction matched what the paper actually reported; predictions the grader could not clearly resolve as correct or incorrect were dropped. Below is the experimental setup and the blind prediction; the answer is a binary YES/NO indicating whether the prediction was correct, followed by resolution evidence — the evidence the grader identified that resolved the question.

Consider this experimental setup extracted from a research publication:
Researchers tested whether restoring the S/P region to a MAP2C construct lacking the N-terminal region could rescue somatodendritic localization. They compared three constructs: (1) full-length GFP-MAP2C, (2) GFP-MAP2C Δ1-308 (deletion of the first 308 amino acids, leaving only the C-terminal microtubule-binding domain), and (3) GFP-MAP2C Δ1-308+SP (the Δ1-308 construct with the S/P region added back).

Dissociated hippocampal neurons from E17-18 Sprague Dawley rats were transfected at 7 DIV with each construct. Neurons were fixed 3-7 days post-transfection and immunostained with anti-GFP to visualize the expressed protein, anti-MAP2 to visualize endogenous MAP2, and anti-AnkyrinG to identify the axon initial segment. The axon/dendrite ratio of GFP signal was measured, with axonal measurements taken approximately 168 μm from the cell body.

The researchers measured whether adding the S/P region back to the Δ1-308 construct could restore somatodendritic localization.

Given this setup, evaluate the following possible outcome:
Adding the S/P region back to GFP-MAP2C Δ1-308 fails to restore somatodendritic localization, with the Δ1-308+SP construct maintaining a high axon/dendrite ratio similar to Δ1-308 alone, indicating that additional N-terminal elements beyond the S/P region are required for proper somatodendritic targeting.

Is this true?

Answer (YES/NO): NO